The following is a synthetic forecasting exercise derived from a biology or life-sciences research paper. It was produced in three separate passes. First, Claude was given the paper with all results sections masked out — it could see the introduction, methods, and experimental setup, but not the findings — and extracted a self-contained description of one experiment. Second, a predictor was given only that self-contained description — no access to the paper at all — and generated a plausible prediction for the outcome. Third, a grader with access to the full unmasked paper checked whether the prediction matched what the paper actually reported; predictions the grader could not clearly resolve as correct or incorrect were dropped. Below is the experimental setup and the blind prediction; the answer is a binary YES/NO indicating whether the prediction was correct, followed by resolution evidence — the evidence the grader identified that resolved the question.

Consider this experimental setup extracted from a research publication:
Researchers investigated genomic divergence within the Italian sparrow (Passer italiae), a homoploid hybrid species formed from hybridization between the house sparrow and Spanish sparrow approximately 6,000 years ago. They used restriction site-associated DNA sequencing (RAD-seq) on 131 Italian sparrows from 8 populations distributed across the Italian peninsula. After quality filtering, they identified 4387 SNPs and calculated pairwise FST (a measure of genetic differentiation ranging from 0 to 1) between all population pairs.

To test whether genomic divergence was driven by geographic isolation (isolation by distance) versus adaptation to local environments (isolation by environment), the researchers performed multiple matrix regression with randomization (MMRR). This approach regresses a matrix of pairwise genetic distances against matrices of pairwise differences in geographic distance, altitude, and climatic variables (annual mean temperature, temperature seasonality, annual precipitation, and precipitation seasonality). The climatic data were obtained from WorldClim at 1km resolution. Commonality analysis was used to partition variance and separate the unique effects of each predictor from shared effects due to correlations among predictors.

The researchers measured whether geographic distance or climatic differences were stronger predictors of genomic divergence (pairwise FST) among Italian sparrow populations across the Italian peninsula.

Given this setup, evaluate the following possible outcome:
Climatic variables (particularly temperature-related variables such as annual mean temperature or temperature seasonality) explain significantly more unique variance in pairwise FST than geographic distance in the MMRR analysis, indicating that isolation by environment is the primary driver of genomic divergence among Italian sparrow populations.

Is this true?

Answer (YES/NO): NO